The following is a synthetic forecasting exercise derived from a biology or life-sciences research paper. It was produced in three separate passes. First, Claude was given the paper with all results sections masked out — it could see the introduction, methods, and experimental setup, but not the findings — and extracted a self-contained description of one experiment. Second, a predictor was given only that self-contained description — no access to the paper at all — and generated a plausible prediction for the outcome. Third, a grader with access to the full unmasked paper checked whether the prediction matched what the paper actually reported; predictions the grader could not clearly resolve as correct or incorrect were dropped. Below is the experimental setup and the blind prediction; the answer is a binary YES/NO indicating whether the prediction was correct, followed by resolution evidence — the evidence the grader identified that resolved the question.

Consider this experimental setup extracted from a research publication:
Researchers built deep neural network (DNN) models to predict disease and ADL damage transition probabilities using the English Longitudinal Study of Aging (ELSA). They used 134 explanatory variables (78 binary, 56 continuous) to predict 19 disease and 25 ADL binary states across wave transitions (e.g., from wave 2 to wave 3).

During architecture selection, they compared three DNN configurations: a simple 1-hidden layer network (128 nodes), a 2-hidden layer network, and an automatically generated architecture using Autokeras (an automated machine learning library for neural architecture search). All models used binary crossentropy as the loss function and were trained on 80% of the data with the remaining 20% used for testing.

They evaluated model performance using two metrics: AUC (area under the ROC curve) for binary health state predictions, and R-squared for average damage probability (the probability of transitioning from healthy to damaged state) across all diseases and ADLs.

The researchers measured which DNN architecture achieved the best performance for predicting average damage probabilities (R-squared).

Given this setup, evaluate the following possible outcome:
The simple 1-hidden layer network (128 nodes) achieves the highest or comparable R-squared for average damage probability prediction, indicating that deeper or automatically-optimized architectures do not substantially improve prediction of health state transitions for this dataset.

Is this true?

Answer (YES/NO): YES